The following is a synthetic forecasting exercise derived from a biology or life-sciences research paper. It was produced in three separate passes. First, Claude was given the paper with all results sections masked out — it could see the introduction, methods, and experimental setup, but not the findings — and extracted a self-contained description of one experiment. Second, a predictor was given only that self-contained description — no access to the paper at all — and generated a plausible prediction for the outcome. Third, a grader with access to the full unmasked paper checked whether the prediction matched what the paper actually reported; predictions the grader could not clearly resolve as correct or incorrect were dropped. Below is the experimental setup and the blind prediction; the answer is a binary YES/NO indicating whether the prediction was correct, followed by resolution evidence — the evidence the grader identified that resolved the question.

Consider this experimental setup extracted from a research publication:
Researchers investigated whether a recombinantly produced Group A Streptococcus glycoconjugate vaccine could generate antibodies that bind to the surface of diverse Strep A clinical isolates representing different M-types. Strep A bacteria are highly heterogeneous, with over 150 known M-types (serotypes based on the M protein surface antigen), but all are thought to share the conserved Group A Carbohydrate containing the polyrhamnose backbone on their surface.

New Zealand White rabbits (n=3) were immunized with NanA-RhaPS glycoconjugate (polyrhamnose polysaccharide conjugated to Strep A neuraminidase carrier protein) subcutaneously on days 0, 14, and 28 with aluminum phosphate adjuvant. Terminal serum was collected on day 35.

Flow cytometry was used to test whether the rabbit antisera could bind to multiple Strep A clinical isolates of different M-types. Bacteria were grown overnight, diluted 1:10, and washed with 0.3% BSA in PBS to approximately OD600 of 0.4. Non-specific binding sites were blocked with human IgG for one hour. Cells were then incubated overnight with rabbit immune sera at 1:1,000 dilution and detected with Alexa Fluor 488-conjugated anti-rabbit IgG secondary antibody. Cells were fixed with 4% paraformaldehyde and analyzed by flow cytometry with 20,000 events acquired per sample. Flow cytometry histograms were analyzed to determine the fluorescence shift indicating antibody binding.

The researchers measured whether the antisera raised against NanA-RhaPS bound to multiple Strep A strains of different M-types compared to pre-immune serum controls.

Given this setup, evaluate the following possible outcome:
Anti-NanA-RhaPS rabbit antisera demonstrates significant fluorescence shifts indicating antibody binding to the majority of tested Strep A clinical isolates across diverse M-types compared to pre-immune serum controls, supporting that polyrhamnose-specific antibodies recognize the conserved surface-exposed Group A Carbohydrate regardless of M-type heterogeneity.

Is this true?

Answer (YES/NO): YES